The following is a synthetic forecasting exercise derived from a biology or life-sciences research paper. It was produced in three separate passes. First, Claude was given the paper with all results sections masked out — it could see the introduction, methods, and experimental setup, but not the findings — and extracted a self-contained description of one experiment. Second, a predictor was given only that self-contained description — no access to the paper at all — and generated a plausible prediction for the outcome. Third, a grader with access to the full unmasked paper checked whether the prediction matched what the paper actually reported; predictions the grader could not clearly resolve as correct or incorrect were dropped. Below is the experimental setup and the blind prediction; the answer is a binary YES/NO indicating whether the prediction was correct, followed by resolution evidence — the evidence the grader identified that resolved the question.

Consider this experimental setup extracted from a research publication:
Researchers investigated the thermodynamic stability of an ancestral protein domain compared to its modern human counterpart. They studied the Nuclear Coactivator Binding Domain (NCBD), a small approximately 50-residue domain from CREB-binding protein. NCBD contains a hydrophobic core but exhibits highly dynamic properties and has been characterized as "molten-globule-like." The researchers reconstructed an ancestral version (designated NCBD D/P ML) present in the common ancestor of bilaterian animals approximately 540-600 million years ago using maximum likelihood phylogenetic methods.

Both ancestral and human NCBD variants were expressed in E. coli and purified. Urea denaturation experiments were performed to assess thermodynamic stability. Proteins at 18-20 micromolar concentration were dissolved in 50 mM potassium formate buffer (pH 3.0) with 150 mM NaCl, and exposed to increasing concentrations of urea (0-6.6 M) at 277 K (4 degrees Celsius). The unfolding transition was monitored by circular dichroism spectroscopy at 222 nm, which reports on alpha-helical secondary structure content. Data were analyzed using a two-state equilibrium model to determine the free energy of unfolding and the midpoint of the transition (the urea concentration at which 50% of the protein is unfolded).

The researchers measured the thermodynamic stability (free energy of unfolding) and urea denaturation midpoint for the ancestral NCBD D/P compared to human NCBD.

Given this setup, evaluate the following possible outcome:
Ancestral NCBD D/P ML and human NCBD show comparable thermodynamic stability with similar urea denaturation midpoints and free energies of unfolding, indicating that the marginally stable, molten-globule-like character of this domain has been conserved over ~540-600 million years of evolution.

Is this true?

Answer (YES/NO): NO